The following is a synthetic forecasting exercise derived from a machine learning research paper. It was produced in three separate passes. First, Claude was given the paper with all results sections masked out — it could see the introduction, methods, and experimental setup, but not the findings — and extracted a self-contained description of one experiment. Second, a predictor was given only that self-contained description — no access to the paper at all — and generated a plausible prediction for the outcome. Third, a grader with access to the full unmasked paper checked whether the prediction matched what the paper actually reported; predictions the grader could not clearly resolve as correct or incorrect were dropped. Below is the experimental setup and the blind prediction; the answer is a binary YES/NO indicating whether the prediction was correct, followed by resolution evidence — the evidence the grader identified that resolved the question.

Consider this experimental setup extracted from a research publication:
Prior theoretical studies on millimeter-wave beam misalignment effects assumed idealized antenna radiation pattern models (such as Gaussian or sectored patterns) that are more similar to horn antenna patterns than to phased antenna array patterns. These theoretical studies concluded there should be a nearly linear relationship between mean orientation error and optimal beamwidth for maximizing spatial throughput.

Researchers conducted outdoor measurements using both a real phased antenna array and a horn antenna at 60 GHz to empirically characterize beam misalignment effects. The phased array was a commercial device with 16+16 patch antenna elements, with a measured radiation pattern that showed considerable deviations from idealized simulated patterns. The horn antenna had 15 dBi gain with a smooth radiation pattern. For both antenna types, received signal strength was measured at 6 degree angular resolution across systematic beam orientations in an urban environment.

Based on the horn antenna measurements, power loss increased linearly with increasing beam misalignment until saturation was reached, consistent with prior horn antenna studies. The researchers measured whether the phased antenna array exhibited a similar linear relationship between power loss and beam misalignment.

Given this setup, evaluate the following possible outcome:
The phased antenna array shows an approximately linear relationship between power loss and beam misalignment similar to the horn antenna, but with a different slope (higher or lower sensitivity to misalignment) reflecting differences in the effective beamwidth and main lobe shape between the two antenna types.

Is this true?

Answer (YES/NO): NO